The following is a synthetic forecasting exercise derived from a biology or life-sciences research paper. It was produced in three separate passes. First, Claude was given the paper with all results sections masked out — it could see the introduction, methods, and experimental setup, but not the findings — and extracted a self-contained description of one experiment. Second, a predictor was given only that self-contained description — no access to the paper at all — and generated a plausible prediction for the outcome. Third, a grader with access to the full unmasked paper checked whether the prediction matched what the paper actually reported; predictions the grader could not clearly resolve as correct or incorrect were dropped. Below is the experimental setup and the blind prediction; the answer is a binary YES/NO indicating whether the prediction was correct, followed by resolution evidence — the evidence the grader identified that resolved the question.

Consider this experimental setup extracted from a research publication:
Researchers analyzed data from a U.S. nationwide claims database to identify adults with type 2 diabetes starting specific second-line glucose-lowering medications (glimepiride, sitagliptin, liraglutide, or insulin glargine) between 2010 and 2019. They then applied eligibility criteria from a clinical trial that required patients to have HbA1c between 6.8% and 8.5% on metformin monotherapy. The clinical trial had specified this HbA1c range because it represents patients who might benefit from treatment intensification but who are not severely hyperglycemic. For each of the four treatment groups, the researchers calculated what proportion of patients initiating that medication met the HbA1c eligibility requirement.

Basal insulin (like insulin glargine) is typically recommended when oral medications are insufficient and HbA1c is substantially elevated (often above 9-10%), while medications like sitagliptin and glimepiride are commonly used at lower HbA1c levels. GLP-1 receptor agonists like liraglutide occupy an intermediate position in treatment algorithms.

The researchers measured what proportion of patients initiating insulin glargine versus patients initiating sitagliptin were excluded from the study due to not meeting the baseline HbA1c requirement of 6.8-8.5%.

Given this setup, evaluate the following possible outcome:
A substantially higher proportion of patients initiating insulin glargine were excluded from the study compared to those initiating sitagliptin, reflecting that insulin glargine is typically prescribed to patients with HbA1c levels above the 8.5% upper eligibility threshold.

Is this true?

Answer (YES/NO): YES